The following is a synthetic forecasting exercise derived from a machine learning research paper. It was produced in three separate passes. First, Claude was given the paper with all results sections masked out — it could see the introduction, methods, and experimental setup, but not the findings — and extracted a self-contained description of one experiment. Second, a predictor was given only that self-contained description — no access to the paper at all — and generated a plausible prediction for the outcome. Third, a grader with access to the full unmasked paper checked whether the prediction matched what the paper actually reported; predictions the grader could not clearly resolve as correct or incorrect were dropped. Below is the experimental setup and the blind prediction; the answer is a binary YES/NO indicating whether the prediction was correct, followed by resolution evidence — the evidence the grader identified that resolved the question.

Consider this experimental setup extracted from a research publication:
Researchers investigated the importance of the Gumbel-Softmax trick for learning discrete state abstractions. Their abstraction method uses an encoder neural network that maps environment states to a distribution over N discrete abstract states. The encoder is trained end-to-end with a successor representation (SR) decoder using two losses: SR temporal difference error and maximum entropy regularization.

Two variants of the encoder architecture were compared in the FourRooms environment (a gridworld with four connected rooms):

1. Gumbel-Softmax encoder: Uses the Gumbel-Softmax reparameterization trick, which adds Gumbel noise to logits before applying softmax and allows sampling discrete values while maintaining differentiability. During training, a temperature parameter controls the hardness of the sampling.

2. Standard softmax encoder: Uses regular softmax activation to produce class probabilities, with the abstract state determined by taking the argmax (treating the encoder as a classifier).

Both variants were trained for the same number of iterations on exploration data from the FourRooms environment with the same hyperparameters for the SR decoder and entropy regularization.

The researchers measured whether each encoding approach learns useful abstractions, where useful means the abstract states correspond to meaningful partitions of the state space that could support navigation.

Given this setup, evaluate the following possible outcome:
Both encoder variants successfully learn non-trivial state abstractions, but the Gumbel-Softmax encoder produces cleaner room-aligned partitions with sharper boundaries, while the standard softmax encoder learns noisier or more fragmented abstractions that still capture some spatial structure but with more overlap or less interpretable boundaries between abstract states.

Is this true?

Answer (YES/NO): NO